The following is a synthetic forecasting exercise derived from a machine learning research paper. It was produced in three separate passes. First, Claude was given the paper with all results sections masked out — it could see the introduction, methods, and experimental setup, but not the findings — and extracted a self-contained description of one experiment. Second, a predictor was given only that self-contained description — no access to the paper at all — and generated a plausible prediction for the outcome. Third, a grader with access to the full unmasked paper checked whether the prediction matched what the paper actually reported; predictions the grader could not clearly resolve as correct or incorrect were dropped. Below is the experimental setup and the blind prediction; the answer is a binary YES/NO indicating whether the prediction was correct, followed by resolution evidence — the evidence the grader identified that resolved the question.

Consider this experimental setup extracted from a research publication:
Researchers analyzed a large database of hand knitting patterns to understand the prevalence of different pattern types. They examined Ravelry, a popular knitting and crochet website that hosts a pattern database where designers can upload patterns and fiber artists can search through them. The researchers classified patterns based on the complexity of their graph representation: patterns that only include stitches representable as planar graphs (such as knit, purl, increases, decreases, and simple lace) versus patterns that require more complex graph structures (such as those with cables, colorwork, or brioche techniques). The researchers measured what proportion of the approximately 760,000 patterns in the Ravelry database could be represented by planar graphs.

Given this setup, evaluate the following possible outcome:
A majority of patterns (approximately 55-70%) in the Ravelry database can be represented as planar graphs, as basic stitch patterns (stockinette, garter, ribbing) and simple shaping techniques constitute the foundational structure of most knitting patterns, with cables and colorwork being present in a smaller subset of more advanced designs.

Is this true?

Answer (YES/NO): YES